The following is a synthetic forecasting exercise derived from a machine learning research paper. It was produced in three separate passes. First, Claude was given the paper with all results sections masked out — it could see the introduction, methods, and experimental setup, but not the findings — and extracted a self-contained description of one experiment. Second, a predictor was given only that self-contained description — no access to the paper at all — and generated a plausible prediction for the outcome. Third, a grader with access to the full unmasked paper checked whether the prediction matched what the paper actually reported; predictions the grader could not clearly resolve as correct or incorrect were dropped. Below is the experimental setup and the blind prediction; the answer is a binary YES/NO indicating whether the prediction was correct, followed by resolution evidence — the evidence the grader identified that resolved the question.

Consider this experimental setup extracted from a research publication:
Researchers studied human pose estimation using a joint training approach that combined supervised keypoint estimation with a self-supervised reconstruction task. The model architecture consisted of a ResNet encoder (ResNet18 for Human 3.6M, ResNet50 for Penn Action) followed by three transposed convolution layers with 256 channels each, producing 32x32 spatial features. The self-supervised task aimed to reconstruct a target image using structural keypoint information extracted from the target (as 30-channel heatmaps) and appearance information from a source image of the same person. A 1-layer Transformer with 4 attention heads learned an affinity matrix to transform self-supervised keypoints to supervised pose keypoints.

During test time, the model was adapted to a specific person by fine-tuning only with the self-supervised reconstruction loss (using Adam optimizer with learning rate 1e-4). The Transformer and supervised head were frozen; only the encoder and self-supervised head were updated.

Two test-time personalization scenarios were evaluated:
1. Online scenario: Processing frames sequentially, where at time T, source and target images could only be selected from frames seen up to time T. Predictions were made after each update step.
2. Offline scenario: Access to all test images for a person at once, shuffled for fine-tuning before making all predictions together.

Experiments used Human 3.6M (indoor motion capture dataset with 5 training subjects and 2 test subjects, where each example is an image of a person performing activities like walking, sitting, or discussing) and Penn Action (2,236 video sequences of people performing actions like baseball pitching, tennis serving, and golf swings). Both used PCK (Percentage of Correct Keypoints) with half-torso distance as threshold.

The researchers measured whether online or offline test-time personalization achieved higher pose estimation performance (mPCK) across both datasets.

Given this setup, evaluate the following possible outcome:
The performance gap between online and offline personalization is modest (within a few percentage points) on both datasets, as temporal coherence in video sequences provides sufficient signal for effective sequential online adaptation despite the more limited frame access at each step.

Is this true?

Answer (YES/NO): YES